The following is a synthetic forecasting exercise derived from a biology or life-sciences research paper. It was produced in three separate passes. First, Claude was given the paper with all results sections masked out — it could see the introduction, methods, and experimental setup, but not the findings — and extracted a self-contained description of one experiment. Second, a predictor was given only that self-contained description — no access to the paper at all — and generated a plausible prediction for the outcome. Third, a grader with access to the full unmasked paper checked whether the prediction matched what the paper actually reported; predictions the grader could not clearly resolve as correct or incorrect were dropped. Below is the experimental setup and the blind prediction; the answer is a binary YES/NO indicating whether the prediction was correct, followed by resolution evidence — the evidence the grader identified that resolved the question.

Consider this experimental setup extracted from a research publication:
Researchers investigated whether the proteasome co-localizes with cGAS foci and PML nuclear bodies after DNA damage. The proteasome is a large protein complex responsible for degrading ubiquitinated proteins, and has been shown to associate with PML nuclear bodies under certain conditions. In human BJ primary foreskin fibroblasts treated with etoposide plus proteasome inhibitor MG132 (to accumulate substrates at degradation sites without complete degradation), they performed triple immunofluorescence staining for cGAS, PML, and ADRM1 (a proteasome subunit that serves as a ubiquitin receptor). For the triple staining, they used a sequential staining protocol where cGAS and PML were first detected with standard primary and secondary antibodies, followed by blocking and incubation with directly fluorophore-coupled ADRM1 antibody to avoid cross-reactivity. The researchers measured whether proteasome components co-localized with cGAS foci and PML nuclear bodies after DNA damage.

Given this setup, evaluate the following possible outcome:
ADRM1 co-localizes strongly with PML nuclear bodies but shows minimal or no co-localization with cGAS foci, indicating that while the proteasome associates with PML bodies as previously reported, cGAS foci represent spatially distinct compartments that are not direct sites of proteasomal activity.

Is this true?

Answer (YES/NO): NO